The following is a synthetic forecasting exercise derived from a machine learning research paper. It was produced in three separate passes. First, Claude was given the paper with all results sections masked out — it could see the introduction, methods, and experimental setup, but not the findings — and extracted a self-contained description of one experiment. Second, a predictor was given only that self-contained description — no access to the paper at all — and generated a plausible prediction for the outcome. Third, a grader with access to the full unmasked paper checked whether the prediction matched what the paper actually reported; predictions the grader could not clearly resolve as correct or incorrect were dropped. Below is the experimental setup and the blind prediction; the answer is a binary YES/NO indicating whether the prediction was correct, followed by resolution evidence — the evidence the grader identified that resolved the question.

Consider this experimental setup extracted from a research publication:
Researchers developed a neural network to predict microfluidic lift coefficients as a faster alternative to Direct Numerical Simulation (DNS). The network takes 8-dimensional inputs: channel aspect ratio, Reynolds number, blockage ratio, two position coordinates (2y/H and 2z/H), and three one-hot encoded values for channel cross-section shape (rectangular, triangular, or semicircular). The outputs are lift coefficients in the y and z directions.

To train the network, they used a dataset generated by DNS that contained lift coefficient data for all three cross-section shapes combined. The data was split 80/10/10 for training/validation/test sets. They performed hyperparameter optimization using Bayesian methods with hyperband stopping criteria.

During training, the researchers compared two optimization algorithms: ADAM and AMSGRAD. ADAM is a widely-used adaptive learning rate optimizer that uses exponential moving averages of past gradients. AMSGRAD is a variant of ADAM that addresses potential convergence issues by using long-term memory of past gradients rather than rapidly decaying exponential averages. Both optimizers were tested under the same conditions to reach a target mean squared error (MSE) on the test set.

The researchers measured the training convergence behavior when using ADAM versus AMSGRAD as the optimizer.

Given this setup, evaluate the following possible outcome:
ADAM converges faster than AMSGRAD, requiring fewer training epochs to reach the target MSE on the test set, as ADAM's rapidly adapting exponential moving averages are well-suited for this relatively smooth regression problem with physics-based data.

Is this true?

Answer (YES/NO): NO